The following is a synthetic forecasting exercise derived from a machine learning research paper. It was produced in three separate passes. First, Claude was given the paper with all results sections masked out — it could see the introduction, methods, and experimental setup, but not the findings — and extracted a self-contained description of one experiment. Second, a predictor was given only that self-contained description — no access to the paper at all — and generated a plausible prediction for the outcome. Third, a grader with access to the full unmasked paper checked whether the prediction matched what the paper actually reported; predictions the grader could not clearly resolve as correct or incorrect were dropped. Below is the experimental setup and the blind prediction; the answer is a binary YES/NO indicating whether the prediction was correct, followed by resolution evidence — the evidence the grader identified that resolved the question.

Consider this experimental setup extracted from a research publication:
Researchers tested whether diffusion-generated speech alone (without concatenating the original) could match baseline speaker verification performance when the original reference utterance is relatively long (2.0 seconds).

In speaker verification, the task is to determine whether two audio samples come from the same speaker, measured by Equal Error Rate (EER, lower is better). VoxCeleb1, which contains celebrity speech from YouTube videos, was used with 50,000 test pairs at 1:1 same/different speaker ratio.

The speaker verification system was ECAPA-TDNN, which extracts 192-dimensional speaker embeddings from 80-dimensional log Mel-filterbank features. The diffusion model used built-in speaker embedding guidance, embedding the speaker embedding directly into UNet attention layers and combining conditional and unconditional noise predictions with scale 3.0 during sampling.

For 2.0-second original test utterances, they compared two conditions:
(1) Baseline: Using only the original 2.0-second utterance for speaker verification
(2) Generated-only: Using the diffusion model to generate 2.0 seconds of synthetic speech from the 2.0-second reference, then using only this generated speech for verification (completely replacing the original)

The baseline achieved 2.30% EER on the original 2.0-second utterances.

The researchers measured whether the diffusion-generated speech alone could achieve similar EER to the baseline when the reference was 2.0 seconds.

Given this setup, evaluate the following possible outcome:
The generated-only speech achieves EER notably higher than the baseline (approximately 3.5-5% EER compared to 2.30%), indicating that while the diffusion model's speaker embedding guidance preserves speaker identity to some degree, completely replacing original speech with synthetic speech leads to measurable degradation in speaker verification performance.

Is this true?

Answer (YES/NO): NO